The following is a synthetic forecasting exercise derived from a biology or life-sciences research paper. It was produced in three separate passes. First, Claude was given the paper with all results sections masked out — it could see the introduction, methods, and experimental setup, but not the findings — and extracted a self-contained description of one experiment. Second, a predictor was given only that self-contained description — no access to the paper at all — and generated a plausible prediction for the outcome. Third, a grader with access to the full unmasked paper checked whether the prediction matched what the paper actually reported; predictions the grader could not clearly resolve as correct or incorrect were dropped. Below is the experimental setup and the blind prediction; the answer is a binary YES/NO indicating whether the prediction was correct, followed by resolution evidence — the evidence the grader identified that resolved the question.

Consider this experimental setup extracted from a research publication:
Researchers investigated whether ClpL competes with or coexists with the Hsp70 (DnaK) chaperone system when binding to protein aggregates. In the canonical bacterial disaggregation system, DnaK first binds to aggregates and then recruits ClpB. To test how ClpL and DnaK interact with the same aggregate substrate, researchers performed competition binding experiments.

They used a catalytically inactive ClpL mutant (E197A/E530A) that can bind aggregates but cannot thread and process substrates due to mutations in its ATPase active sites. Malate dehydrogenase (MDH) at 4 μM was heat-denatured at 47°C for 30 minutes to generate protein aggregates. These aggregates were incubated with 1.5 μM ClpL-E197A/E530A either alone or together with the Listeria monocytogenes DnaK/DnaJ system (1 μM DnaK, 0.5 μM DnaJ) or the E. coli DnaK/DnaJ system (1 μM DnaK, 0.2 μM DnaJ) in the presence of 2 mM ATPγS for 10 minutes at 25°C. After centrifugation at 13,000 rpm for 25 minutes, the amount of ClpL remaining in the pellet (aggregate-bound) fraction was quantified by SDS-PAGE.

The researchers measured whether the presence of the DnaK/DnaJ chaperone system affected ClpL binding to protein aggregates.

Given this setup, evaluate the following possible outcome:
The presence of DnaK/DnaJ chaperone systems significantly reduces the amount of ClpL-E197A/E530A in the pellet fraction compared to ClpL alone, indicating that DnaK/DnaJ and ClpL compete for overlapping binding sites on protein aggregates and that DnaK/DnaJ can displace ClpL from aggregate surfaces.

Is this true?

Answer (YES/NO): YES